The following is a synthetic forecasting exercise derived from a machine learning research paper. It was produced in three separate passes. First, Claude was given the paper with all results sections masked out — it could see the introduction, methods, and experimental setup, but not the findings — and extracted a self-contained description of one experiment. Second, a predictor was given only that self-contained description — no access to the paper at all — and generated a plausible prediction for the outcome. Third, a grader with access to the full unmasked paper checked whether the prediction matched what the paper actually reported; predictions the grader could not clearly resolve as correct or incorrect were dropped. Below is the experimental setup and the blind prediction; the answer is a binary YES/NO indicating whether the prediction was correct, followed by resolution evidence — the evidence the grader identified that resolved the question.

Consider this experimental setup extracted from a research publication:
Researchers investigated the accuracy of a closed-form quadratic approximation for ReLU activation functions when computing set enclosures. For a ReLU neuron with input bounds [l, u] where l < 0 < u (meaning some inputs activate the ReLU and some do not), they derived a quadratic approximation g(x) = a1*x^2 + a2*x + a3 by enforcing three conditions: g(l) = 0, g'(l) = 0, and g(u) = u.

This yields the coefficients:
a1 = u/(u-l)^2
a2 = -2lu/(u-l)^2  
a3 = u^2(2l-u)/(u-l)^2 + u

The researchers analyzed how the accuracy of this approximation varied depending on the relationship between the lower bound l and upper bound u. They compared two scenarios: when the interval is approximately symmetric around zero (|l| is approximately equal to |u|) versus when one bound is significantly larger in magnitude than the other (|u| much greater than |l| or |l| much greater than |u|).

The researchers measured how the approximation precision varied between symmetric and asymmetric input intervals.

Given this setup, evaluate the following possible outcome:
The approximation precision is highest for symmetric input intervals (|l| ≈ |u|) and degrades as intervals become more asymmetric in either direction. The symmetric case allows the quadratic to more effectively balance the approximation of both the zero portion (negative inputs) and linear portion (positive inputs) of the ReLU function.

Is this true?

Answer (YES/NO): YES